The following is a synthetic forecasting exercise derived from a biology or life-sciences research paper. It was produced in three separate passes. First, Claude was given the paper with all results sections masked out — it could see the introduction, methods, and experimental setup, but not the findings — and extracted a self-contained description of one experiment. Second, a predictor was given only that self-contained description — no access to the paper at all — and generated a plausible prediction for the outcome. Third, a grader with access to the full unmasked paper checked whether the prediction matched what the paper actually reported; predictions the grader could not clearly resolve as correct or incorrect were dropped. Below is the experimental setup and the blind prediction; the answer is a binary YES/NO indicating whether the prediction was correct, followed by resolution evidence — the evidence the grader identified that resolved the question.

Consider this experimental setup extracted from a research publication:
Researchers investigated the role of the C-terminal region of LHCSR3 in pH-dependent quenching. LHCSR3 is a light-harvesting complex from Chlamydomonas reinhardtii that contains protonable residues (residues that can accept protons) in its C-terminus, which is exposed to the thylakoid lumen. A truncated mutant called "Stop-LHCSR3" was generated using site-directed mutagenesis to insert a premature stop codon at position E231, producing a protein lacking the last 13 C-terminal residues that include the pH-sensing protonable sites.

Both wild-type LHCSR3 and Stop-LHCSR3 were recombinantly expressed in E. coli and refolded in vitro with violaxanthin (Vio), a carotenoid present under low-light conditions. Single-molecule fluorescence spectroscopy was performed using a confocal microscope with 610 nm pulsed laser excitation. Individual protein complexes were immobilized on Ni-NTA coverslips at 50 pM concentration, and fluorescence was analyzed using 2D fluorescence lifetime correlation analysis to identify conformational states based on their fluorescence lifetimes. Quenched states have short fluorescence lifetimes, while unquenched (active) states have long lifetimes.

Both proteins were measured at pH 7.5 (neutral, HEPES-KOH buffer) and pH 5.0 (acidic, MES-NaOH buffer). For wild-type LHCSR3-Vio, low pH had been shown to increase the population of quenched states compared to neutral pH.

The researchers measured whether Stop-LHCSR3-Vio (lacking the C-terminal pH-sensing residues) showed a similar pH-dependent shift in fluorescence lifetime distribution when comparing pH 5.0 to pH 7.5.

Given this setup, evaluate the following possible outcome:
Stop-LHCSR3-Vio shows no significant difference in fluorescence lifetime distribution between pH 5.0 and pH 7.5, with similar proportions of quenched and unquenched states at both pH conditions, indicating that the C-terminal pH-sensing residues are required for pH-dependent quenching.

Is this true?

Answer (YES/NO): YES